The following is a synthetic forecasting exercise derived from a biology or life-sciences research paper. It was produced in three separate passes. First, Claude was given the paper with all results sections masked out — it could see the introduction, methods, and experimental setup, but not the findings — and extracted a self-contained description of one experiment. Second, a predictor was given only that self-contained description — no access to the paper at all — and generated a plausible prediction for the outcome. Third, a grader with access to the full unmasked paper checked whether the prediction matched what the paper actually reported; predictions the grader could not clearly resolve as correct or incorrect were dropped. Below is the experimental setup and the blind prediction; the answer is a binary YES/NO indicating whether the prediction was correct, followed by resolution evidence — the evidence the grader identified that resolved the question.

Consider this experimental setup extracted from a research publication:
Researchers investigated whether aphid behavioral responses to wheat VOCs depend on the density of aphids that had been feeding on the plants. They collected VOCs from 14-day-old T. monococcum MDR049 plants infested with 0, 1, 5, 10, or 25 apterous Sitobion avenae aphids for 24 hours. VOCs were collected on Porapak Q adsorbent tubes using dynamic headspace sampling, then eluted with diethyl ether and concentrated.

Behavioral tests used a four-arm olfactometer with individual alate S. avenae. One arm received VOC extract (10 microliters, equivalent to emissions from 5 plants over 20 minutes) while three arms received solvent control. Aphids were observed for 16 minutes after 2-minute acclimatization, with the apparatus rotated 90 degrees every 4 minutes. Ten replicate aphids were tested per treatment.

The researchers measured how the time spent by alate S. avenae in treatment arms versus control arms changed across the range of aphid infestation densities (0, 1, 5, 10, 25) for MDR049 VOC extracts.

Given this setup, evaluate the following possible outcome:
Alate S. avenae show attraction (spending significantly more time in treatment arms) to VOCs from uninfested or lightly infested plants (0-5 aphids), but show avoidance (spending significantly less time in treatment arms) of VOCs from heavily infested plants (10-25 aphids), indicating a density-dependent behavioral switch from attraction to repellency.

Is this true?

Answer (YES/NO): NO